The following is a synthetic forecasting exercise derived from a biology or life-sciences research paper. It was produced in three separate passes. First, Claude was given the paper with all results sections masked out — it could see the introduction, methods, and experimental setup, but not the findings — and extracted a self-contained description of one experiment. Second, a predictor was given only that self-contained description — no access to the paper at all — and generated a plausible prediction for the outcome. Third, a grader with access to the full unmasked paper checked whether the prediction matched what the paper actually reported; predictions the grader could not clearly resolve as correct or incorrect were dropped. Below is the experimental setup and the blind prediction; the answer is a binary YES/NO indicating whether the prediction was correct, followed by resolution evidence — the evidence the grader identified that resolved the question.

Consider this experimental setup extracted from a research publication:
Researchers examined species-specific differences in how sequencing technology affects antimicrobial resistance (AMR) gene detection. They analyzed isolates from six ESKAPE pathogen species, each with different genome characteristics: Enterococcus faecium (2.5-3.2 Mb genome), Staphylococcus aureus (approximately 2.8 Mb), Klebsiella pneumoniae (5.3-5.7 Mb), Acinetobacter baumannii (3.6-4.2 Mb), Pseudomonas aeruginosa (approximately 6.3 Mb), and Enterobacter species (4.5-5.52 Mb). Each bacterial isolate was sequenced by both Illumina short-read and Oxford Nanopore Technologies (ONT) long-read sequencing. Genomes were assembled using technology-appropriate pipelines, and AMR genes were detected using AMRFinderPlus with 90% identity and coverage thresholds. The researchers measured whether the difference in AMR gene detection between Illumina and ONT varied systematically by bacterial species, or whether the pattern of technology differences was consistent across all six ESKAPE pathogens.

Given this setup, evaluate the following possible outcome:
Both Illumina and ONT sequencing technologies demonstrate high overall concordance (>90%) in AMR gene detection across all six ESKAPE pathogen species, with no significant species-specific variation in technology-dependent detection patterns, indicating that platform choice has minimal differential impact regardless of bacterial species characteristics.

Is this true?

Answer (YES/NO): NO